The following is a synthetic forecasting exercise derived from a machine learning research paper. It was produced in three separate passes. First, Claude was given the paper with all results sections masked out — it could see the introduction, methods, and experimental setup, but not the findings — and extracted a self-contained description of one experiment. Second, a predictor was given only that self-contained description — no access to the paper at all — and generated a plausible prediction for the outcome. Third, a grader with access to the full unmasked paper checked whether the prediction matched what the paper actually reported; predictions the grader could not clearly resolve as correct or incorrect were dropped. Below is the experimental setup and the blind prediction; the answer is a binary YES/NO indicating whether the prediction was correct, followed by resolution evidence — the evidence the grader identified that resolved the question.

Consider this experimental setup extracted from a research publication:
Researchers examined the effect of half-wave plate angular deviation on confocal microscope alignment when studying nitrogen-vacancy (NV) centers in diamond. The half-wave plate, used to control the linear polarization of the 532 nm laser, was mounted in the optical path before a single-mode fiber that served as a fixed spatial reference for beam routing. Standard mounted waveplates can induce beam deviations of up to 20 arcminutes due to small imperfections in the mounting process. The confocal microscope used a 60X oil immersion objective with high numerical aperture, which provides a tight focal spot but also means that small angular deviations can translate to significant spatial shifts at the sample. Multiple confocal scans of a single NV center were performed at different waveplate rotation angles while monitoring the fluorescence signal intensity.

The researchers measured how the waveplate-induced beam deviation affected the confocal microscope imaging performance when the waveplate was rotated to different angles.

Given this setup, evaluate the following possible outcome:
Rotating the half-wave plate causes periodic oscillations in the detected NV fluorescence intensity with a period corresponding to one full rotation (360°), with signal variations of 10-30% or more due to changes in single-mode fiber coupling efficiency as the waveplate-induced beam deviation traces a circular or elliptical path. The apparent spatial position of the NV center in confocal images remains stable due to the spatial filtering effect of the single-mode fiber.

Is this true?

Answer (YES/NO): NO